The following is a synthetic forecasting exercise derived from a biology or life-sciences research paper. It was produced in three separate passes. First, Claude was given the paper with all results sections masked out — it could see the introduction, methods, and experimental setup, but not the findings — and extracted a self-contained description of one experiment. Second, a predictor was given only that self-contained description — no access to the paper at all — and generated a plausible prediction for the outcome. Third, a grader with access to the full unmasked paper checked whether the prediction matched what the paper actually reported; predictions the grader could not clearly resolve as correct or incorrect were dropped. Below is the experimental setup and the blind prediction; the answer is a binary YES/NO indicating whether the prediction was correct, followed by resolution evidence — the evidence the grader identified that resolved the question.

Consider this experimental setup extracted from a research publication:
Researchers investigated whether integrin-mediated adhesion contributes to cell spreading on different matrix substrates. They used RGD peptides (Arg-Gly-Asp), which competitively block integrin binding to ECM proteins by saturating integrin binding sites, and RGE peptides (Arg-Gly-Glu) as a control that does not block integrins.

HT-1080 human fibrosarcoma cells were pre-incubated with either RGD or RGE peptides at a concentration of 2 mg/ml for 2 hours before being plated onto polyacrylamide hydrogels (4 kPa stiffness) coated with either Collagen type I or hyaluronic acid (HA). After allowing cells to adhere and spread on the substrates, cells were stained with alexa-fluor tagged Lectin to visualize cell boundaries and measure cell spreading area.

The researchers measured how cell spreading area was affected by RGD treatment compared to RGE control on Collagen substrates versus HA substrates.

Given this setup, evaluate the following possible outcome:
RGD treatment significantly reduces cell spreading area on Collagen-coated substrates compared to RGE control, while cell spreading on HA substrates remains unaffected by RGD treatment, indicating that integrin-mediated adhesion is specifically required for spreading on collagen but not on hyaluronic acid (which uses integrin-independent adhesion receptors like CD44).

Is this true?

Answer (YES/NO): YES